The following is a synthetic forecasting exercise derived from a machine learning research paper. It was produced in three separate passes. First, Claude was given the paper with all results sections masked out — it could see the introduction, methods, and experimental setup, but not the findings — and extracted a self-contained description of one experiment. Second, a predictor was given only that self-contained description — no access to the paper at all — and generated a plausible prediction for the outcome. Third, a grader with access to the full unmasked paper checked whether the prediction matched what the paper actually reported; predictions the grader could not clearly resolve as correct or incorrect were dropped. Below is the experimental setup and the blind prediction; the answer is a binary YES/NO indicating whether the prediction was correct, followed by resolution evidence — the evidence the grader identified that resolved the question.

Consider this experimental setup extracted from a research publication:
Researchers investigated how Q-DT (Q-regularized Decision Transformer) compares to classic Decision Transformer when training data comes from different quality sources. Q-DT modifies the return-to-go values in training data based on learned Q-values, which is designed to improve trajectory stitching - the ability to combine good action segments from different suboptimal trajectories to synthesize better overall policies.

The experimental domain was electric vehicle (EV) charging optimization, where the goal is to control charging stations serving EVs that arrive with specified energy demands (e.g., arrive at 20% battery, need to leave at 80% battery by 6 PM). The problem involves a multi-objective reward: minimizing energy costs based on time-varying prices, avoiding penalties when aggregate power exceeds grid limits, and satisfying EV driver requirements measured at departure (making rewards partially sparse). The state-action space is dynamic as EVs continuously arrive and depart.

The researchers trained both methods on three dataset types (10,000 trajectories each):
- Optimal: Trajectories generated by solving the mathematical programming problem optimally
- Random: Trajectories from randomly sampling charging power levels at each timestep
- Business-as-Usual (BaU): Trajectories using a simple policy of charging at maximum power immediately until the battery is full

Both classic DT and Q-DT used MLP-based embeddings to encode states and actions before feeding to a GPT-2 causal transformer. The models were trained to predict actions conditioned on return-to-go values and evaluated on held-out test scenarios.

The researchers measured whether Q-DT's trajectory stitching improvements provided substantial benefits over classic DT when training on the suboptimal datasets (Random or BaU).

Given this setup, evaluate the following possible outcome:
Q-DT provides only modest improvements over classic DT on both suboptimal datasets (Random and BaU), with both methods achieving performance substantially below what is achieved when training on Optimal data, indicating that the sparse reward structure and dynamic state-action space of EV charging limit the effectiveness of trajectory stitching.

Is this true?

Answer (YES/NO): NO